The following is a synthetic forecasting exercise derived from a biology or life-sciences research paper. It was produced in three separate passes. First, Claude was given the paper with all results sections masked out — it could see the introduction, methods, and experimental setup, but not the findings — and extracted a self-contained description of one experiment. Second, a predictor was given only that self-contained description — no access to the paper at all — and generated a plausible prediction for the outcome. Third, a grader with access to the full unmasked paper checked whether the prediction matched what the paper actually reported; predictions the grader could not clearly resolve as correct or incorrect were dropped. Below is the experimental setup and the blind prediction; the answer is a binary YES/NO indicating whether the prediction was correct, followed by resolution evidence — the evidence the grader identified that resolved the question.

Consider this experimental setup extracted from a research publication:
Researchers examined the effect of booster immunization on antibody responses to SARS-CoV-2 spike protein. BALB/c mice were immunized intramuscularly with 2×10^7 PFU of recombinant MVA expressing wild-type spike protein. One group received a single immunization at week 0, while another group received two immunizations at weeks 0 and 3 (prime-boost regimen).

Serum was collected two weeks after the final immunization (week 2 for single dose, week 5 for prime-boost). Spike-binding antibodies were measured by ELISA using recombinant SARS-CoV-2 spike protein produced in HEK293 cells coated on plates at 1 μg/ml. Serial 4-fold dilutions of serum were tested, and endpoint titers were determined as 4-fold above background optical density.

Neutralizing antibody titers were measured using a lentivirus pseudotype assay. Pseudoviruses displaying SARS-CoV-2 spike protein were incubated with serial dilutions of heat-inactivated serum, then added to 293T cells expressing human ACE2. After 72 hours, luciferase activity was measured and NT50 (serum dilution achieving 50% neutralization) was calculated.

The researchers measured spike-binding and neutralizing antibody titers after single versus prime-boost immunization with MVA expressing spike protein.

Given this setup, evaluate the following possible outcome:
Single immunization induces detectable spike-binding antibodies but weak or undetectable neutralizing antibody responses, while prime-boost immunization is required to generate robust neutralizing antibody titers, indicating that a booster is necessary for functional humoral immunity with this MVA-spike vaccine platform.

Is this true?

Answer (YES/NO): YES